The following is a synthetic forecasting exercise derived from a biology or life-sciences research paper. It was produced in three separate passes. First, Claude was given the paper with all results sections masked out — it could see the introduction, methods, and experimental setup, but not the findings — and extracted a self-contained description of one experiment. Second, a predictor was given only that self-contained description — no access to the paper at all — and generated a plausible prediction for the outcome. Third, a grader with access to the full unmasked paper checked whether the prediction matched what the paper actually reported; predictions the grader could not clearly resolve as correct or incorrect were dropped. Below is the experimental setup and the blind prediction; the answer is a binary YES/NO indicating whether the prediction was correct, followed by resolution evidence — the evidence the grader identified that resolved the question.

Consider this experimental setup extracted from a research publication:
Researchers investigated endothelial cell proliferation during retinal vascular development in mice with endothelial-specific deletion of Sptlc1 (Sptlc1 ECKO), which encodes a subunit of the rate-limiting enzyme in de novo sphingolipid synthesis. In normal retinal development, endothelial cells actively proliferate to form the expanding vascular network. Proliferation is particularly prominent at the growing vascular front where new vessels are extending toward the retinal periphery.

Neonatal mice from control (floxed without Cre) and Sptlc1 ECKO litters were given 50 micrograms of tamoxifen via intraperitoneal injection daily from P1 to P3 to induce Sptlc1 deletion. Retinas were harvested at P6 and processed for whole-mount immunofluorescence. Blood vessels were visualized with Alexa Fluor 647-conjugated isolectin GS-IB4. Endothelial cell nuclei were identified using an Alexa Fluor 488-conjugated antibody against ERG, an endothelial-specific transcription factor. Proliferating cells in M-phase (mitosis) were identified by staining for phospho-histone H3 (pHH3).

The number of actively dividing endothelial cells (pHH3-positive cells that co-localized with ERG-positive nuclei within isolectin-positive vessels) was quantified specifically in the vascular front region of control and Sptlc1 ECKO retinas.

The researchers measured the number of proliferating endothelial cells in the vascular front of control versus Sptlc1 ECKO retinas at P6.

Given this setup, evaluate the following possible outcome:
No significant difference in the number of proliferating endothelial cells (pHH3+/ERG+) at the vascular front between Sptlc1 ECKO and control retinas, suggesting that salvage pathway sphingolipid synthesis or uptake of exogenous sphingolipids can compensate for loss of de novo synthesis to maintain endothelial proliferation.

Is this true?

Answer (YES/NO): NO